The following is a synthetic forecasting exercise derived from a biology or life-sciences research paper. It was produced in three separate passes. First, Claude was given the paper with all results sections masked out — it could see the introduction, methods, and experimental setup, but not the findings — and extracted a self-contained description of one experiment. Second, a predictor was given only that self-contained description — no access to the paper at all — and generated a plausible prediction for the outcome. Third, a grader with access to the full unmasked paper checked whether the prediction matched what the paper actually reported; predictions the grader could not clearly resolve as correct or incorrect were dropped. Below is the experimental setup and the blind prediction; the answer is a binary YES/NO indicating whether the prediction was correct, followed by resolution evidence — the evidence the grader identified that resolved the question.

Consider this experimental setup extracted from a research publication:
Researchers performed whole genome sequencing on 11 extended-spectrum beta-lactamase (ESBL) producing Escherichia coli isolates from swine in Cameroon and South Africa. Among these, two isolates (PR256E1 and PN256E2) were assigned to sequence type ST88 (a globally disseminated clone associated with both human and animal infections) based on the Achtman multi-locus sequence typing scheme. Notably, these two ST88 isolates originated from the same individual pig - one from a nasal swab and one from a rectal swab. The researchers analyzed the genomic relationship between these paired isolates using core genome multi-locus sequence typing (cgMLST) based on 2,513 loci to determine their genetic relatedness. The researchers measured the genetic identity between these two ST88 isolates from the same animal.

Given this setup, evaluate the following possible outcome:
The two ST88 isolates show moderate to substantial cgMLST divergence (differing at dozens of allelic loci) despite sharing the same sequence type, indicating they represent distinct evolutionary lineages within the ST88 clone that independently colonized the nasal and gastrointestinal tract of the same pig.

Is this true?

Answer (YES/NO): NO